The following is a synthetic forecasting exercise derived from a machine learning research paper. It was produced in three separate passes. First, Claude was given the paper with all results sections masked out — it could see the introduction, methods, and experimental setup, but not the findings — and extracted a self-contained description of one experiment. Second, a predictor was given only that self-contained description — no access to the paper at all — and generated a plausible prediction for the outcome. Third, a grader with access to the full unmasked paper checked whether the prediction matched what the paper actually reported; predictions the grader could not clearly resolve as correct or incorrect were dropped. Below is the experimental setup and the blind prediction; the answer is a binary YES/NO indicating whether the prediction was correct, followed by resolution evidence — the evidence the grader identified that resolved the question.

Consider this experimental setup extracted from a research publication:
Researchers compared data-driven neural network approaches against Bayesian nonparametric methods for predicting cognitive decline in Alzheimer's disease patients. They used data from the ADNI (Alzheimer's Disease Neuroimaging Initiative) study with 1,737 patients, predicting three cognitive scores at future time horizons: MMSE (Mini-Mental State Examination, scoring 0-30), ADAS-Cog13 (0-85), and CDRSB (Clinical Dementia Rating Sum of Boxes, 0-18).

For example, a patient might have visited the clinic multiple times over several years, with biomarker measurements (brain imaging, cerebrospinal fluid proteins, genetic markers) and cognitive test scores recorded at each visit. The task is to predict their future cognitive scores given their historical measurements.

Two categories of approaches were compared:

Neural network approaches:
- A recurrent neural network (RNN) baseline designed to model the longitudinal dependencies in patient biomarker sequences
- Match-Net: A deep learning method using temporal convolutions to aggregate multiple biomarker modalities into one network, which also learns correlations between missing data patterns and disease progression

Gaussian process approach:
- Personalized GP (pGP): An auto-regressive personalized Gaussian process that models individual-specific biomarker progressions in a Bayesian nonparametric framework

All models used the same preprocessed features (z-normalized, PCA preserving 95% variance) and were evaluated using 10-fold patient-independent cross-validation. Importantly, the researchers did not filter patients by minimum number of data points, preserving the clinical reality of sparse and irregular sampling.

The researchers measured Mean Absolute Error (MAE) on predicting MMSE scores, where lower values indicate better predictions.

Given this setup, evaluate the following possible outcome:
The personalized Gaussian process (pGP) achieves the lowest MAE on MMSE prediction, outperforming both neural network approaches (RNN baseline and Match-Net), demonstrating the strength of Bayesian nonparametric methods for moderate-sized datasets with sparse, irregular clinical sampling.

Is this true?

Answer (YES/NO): NO